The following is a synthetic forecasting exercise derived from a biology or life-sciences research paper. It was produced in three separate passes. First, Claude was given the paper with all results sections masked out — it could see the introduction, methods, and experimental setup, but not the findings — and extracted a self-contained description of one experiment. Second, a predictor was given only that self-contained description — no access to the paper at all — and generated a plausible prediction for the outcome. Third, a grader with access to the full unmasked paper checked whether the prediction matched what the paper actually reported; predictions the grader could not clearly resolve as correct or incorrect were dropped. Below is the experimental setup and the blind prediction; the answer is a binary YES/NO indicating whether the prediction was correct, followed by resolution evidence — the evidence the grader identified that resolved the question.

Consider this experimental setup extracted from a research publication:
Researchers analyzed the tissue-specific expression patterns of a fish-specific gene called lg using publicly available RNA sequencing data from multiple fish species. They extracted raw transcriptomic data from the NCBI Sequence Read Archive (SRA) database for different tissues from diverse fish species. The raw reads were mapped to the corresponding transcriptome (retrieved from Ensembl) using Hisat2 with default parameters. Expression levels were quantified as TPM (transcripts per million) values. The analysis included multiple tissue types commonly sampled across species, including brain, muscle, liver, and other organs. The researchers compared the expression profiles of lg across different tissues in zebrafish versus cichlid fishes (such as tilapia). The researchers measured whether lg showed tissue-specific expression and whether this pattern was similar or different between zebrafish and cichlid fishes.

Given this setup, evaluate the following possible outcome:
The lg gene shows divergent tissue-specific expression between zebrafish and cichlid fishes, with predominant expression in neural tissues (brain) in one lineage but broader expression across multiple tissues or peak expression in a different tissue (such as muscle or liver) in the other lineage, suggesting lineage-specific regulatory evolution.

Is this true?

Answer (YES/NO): YES